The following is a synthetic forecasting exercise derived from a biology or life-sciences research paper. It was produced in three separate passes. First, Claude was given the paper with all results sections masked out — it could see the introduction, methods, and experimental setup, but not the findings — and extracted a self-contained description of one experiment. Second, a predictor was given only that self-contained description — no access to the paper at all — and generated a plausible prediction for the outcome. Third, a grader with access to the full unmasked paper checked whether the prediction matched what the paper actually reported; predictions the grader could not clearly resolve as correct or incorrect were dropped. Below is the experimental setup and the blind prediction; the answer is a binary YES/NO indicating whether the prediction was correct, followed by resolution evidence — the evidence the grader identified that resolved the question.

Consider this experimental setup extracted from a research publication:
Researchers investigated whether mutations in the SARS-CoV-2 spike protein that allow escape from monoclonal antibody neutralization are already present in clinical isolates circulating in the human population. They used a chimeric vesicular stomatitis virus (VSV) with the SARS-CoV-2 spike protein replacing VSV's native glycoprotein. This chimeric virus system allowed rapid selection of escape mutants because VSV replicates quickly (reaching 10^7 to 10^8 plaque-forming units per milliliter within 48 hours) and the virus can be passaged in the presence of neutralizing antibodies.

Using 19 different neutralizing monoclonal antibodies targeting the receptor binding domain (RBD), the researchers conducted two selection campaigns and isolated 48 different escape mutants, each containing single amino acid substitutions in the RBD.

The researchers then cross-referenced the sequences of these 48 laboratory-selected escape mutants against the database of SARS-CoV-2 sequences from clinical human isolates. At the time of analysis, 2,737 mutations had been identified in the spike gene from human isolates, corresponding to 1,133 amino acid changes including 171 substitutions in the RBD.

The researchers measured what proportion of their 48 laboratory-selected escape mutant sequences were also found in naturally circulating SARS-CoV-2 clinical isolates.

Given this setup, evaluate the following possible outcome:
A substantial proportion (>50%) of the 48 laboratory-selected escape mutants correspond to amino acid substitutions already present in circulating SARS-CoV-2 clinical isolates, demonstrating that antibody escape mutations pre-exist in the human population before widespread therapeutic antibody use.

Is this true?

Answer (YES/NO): YES